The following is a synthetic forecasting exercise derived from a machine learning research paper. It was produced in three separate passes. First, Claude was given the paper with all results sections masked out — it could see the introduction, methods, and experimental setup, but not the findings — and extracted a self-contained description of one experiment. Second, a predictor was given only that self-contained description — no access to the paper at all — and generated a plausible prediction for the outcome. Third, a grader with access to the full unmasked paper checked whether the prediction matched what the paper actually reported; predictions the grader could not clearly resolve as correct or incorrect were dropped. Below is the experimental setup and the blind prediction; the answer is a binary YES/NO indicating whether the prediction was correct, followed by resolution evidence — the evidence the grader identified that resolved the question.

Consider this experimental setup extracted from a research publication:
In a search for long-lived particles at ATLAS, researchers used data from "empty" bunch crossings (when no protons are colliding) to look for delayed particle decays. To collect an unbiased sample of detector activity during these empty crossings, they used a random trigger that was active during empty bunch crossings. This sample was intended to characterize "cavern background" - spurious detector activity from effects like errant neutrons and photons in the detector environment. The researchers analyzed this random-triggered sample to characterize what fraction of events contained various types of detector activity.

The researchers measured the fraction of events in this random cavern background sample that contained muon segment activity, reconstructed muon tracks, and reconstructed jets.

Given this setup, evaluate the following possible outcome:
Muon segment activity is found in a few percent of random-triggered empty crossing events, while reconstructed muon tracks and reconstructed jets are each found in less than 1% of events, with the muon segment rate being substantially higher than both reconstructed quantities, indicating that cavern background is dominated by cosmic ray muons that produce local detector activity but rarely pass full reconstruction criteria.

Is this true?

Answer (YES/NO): NO